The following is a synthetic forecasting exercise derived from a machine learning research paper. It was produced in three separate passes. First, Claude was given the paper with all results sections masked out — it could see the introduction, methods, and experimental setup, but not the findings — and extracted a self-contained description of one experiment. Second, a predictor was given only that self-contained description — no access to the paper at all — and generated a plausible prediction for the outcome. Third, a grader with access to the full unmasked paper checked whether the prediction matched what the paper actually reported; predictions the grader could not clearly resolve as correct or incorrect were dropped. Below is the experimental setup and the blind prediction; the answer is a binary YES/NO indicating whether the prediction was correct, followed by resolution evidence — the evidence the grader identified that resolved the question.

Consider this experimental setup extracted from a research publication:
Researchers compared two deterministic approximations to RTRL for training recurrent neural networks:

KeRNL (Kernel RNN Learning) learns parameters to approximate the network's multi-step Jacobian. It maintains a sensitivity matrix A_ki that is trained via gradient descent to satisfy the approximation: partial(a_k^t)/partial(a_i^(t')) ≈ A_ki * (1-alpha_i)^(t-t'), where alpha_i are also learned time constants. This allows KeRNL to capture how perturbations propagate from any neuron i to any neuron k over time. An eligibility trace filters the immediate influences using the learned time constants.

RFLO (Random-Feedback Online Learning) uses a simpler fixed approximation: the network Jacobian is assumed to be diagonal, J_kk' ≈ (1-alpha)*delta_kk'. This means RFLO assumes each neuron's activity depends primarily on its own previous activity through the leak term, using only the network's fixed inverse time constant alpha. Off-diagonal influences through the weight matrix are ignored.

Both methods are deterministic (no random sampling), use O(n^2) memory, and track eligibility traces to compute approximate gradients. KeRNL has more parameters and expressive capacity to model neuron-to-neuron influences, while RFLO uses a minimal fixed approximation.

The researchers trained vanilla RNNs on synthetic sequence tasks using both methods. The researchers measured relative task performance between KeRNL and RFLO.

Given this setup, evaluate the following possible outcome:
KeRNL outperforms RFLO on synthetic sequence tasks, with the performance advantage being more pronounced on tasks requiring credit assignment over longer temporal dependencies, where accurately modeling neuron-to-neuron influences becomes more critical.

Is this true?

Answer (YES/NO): NO